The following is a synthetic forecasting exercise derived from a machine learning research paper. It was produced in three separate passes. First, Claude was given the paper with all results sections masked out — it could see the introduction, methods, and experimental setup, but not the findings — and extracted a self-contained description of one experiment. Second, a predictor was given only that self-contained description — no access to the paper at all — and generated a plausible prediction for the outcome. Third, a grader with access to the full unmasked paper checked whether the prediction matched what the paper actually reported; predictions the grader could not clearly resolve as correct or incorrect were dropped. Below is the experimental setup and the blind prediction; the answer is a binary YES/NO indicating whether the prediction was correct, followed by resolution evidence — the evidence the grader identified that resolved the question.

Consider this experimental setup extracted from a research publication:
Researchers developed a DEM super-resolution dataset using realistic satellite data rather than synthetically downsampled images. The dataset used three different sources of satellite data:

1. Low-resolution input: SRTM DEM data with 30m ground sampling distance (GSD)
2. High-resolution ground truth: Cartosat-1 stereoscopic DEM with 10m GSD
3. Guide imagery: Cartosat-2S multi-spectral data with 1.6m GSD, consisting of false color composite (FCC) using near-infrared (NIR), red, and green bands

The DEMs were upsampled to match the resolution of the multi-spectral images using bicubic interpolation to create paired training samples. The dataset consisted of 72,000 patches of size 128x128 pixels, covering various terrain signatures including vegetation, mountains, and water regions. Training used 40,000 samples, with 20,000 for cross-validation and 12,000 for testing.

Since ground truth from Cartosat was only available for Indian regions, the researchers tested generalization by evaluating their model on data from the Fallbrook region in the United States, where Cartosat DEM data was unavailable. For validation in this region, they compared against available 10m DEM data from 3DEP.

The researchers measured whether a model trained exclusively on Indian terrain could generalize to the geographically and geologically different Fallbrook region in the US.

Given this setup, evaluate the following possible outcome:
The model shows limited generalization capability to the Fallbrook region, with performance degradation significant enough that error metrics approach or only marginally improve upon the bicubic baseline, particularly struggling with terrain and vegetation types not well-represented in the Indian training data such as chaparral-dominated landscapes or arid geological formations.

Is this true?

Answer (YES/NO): NO